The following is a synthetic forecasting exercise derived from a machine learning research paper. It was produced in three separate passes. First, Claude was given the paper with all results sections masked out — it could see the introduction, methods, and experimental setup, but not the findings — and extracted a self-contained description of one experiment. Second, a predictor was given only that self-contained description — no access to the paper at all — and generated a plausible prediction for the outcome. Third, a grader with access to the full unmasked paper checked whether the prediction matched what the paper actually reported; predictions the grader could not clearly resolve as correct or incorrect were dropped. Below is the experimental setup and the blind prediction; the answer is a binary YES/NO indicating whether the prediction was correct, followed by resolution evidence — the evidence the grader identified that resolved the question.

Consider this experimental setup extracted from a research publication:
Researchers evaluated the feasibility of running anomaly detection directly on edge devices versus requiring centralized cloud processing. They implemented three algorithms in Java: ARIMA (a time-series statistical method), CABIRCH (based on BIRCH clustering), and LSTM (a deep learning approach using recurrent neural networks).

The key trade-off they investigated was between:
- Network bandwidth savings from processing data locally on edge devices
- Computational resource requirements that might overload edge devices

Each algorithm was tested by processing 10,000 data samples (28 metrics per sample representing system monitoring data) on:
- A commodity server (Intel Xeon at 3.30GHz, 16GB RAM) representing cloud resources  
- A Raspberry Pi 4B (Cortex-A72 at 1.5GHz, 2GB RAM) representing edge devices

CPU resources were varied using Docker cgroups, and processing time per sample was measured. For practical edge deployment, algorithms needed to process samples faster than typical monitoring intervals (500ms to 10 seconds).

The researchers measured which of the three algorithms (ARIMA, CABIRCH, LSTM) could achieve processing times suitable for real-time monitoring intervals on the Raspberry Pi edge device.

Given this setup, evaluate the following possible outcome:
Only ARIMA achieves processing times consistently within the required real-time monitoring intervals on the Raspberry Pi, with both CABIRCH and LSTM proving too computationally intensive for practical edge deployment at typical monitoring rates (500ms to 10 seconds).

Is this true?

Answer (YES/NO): NO